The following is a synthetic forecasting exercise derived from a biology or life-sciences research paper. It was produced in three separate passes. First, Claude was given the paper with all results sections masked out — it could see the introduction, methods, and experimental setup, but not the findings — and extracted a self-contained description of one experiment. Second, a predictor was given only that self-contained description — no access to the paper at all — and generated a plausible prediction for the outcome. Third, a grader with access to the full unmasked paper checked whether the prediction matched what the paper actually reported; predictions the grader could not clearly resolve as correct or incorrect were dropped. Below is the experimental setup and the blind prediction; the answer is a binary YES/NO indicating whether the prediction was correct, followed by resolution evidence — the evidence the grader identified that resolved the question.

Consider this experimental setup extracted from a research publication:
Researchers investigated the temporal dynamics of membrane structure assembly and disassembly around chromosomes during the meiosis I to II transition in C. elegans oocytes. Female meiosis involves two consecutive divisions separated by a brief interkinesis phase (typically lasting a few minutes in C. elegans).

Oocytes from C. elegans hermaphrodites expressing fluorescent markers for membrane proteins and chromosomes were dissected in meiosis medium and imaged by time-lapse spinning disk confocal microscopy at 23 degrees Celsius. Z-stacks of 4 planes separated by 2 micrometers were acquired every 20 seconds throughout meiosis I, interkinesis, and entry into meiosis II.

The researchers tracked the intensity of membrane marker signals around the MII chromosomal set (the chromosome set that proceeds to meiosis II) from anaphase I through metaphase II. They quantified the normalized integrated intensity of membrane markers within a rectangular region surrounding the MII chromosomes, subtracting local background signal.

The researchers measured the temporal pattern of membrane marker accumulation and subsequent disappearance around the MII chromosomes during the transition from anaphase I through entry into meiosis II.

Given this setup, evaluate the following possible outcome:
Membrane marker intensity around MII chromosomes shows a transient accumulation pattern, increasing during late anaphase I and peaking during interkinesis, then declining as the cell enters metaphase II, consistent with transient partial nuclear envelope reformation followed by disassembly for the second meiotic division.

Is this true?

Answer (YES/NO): YES